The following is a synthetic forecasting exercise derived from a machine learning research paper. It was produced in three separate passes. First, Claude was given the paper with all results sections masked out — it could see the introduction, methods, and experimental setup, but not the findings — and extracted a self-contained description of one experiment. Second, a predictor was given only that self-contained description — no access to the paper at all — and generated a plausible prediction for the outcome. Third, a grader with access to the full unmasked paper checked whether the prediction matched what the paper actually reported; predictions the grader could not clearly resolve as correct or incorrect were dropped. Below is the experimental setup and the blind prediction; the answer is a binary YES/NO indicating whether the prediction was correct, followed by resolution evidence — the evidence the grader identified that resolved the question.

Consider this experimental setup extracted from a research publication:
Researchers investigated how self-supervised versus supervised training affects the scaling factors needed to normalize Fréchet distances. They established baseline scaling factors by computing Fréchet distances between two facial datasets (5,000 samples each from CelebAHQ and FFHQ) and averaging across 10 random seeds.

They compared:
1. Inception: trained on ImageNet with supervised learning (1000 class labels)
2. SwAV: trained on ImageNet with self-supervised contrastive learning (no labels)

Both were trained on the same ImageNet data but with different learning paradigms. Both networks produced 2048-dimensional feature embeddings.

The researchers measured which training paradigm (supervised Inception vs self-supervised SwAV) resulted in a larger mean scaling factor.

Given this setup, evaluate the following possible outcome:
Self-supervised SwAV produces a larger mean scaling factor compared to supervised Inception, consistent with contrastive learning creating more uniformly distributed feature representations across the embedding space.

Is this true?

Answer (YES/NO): NO